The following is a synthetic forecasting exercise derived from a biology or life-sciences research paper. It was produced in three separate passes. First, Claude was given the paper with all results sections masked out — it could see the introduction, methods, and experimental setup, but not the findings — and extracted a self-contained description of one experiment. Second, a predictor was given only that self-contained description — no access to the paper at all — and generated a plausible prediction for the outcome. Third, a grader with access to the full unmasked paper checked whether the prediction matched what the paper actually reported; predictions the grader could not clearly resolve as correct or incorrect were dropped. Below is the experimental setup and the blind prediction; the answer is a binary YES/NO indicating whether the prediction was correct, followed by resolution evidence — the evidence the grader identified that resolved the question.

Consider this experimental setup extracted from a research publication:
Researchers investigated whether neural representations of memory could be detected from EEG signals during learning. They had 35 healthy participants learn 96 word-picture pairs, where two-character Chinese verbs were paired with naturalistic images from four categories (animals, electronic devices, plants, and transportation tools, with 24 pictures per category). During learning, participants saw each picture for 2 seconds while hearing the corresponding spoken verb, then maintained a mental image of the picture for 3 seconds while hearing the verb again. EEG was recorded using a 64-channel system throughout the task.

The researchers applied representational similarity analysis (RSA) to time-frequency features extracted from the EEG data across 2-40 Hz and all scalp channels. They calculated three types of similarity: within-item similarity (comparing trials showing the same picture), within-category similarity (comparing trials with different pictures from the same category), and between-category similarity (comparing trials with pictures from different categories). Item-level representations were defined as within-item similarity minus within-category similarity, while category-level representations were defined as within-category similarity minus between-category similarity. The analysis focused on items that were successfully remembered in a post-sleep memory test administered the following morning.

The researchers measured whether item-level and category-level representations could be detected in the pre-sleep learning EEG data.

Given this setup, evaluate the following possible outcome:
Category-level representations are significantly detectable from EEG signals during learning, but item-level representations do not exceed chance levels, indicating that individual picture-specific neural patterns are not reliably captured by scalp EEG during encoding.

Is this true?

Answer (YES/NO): NO